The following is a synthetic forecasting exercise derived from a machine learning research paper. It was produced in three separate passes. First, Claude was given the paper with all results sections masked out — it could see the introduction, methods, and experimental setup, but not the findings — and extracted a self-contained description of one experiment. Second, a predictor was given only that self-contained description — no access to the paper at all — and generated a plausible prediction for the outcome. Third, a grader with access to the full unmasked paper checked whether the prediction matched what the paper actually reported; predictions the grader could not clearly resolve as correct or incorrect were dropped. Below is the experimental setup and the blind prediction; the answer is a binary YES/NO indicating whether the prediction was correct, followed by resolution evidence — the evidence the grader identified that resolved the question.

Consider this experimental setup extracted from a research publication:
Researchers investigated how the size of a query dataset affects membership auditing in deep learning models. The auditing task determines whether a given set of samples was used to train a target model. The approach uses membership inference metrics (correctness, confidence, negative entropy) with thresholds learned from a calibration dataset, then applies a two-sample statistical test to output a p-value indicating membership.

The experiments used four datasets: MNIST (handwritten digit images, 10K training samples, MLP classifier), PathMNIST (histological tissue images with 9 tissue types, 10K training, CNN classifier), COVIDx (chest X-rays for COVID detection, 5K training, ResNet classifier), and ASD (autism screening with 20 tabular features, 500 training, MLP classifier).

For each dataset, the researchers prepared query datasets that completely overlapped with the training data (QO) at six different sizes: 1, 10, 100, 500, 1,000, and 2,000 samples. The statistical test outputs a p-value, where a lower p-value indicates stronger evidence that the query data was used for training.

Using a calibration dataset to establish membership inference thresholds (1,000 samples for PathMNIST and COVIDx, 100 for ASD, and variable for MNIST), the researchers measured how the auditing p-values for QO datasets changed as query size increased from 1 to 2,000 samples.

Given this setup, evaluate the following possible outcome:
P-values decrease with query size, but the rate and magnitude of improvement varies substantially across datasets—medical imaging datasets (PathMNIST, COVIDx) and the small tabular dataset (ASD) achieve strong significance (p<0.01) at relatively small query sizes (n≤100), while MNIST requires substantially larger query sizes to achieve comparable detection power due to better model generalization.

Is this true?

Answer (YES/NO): NO